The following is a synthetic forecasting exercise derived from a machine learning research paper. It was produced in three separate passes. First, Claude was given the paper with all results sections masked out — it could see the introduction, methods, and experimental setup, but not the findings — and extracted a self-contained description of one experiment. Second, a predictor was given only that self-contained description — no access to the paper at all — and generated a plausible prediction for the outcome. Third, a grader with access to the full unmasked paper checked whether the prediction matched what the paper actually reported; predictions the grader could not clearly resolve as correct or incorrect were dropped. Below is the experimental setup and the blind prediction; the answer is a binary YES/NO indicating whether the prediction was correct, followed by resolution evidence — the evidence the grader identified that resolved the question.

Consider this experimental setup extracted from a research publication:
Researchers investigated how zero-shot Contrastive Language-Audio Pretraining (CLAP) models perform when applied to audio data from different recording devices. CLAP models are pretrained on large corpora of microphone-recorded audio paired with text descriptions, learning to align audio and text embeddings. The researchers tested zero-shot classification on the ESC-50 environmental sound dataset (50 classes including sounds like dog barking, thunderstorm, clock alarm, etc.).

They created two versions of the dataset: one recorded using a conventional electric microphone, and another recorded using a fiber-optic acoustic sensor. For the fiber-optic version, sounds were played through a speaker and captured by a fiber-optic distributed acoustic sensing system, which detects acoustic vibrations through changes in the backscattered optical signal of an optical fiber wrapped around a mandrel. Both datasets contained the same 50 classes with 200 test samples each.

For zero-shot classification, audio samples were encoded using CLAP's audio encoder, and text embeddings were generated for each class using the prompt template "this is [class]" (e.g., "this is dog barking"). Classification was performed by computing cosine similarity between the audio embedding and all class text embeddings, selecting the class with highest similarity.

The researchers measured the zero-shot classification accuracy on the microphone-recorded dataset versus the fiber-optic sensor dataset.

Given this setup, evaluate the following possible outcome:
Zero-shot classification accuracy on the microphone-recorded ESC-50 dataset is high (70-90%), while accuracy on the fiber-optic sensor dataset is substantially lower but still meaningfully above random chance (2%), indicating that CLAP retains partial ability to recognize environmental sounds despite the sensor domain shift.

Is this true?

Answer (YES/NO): YES